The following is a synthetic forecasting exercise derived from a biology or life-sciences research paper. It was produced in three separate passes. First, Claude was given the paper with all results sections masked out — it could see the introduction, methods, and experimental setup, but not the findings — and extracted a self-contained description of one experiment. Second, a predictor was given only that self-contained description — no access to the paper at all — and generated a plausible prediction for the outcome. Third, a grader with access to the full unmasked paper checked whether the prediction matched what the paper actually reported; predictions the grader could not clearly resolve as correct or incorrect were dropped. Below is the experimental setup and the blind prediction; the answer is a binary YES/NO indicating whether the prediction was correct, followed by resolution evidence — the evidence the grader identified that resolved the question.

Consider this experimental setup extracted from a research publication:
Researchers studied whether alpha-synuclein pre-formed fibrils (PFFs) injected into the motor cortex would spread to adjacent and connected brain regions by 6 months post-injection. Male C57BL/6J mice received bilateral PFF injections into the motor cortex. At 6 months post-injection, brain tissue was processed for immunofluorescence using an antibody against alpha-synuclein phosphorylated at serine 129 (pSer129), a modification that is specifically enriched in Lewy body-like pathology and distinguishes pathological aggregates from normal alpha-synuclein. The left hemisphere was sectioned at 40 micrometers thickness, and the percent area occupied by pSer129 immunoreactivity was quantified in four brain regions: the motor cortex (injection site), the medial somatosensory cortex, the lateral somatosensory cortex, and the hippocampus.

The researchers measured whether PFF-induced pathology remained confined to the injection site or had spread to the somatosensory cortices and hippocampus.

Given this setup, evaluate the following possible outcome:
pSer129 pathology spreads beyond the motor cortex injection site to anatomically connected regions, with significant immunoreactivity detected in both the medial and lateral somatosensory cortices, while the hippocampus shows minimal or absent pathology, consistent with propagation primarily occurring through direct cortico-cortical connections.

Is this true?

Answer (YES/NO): NO